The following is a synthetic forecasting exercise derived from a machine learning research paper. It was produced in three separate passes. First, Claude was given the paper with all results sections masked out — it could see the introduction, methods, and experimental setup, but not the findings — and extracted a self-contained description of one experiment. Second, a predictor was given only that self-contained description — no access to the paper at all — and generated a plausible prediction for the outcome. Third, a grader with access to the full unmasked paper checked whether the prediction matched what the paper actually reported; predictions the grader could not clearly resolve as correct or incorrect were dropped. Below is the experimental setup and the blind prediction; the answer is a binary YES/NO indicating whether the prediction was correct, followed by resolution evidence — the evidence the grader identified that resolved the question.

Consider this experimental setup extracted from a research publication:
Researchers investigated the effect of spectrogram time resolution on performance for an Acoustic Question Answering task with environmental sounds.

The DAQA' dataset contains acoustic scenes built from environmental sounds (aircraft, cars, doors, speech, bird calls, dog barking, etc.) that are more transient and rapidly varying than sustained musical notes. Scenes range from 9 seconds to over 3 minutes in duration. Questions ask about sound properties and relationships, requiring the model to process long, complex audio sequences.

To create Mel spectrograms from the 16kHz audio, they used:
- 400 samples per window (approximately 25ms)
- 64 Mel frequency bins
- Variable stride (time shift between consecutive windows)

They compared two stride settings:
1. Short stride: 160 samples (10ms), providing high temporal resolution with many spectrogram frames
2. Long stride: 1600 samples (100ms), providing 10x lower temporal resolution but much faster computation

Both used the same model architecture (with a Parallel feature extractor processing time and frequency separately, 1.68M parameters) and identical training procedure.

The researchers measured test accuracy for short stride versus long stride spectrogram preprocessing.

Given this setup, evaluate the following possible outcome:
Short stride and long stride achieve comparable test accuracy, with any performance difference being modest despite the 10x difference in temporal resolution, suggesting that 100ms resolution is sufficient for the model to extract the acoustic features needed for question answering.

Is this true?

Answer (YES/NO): NO